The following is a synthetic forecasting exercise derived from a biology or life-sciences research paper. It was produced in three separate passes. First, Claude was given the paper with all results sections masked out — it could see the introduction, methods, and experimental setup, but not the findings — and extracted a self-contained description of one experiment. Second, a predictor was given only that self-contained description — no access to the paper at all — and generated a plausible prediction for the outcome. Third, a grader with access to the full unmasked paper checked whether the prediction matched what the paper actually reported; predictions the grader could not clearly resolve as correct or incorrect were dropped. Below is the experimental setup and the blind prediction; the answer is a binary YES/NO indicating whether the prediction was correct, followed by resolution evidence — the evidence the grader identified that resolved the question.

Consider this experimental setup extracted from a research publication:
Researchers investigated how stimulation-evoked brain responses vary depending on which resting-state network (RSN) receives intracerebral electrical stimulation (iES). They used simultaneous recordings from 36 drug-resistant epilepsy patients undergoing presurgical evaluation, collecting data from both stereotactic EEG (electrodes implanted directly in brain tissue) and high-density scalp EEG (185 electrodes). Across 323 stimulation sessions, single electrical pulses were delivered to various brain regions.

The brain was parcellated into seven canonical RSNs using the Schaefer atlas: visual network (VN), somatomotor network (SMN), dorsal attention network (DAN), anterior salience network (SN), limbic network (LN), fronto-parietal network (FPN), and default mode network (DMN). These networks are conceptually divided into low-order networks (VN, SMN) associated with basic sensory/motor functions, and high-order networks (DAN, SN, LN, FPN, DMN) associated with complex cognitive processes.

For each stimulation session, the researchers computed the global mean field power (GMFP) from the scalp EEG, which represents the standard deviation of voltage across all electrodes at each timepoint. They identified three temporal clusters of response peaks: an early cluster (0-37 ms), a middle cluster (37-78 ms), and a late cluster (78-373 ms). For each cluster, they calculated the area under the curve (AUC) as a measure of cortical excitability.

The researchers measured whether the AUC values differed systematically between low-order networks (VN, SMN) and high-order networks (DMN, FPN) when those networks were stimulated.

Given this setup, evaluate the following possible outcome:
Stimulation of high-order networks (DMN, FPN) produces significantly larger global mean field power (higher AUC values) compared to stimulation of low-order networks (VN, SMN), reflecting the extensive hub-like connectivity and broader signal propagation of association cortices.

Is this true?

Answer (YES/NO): YES